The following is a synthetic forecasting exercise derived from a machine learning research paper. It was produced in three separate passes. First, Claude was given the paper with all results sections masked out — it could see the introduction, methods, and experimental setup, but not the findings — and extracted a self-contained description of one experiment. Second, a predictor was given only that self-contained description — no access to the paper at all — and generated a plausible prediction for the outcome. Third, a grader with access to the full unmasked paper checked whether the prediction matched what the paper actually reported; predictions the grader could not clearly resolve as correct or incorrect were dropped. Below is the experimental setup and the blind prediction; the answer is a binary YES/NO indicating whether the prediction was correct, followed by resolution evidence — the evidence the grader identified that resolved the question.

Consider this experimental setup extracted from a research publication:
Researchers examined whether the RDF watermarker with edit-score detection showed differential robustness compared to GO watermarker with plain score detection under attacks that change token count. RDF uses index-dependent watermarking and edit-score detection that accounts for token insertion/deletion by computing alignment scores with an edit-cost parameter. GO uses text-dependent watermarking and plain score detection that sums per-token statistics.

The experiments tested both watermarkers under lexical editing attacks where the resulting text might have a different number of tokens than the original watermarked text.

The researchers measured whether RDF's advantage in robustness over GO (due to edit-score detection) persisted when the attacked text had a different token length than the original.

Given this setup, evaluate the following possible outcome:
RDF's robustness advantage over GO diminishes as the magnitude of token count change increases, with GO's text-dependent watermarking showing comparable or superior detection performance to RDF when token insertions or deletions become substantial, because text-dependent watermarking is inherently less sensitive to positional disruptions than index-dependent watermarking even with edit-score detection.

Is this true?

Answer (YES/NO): NO